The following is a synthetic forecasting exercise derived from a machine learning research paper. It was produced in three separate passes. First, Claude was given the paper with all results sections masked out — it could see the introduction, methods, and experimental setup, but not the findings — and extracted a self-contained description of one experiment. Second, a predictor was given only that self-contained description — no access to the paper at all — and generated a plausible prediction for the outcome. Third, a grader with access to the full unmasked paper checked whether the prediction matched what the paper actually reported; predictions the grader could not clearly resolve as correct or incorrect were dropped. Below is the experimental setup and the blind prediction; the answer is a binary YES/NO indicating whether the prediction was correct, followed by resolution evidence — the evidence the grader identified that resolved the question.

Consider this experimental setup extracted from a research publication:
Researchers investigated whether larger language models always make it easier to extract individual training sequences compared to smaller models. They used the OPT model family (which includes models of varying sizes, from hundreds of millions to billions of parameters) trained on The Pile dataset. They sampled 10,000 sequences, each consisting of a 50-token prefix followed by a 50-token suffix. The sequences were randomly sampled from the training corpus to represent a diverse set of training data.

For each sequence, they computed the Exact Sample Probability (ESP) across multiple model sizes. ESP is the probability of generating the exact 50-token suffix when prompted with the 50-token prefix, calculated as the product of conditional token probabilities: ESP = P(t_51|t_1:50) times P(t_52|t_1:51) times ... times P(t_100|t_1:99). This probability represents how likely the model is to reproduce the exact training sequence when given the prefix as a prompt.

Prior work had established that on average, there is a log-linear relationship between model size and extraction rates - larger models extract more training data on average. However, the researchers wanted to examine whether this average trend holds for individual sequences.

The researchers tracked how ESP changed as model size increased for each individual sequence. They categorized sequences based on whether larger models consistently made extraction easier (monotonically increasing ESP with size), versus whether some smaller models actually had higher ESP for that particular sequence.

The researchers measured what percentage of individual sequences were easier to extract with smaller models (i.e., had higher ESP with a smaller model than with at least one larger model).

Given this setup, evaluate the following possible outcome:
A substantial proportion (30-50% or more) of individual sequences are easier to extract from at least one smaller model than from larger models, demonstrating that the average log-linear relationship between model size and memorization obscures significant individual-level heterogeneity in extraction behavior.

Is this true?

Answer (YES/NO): NO